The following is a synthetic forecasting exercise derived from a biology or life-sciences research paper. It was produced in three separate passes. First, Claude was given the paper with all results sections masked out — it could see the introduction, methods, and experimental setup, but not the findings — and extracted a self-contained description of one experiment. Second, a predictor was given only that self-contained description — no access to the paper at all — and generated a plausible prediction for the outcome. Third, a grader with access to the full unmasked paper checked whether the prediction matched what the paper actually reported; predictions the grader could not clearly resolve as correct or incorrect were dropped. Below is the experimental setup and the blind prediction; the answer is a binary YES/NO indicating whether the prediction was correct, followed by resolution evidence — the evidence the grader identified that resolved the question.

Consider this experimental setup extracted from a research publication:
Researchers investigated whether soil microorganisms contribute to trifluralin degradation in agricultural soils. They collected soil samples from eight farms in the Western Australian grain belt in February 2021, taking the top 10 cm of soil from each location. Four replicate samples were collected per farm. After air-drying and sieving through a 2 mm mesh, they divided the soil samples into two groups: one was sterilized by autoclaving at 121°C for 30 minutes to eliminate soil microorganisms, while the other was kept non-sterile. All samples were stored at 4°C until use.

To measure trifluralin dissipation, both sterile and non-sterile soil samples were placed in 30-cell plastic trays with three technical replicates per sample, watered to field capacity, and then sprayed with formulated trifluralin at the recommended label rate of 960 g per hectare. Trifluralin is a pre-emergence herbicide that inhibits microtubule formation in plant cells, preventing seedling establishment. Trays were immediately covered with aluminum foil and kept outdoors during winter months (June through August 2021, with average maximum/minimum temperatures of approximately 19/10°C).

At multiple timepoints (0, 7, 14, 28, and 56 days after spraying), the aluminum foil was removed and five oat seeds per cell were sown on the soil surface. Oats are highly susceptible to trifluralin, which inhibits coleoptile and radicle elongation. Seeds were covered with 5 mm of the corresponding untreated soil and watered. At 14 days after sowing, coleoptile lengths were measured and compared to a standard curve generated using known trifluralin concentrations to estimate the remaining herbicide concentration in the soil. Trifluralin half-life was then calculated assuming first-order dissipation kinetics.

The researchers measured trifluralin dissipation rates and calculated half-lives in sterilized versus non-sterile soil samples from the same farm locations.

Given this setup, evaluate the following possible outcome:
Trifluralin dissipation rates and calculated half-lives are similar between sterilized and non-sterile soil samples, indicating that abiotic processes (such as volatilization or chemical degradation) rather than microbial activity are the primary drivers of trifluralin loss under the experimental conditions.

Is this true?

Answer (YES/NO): YES